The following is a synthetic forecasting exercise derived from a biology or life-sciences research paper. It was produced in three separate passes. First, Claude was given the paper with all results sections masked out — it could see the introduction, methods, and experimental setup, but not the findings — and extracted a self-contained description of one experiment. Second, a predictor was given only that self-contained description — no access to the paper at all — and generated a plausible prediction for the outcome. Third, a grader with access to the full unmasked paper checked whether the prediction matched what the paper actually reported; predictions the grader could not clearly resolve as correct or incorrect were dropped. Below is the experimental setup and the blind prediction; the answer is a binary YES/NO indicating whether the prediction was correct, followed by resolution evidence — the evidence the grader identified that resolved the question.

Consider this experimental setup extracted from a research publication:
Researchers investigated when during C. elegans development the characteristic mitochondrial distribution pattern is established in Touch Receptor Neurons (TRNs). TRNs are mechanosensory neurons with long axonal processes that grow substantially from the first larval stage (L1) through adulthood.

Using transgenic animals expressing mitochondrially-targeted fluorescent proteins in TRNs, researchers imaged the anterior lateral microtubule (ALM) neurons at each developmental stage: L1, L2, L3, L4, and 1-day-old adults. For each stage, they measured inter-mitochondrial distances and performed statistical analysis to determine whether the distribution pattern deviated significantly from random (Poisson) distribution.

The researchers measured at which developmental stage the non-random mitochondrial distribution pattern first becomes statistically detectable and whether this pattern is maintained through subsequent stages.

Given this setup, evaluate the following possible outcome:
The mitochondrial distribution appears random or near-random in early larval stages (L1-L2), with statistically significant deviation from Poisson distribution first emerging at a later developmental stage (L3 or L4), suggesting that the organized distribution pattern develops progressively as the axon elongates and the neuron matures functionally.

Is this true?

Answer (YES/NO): NO